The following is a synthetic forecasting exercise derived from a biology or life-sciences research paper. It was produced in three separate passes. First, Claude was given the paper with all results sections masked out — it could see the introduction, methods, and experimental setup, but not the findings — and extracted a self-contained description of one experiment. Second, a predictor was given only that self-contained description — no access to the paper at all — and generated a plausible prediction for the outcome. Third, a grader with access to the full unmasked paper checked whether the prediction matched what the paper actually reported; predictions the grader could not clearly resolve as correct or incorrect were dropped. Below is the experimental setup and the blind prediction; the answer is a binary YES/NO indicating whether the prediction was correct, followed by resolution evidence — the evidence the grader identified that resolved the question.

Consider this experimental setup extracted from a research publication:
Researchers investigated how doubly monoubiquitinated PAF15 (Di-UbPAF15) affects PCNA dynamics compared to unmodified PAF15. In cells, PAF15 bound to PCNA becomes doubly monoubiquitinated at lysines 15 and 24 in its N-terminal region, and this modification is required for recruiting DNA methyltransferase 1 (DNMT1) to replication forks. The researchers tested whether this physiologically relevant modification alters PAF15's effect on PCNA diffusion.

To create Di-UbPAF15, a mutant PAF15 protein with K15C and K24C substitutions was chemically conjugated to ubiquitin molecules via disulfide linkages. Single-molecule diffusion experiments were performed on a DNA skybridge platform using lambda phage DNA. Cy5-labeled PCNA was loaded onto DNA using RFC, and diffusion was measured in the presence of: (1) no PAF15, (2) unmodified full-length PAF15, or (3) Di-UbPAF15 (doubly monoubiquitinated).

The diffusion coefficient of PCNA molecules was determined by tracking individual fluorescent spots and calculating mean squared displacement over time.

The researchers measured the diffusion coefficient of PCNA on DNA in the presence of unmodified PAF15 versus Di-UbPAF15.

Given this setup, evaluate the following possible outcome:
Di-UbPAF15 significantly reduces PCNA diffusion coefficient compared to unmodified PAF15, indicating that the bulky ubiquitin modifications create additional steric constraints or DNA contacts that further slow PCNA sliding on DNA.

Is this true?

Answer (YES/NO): NO